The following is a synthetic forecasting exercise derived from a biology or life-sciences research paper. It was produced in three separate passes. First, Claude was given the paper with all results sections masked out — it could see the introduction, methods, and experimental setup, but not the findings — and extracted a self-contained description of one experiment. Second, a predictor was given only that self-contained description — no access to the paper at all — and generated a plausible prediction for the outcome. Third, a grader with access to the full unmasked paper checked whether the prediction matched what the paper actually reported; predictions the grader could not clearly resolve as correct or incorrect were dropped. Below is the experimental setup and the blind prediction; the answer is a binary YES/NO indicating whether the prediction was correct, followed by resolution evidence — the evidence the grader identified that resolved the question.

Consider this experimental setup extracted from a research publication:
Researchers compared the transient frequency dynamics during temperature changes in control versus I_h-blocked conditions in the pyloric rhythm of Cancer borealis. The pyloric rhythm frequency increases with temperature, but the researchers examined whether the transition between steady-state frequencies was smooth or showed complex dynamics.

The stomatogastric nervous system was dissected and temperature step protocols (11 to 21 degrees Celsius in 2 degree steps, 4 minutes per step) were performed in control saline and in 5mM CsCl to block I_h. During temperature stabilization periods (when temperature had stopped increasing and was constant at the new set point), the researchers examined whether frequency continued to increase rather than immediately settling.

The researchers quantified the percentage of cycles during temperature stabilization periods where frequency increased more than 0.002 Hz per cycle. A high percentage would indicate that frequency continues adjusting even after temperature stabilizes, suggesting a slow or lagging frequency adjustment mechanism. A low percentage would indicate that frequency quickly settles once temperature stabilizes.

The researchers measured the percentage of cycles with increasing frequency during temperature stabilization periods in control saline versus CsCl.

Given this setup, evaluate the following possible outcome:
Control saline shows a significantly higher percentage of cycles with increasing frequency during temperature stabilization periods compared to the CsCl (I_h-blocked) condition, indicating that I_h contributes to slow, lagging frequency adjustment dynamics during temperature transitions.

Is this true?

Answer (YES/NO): NO